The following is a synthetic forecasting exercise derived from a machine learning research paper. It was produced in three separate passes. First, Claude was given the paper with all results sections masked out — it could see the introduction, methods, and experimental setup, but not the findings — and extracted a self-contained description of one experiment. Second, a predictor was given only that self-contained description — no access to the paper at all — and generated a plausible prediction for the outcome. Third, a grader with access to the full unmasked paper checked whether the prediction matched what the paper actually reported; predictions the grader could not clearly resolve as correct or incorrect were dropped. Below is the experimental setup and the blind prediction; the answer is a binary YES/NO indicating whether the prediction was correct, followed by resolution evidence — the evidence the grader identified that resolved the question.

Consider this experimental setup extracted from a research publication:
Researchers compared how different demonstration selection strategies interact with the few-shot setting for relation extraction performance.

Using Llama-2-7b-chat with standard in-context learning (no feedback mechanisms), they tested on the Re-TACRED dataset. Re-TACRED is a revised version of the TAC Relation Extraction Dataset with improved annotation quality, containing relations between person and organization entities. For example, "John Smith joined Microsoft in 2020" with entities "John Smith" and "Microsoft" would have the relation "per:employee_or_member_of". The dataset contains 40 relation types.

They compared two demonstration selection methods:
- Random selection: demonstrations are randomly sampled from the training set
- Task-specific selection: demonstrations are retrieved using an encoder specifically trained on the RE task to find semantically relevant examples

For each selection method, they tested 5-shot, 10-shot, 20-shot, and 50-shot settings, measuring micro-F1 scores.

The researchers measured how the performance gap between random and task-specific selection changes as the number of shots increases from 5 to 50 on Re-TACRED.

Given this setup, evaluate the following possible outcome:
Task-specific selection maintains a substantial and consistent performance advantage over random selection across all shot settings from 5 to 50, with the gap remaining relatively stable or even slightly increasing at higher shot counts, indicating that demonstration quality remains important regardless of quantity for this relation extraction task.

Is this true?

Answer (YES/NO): NO